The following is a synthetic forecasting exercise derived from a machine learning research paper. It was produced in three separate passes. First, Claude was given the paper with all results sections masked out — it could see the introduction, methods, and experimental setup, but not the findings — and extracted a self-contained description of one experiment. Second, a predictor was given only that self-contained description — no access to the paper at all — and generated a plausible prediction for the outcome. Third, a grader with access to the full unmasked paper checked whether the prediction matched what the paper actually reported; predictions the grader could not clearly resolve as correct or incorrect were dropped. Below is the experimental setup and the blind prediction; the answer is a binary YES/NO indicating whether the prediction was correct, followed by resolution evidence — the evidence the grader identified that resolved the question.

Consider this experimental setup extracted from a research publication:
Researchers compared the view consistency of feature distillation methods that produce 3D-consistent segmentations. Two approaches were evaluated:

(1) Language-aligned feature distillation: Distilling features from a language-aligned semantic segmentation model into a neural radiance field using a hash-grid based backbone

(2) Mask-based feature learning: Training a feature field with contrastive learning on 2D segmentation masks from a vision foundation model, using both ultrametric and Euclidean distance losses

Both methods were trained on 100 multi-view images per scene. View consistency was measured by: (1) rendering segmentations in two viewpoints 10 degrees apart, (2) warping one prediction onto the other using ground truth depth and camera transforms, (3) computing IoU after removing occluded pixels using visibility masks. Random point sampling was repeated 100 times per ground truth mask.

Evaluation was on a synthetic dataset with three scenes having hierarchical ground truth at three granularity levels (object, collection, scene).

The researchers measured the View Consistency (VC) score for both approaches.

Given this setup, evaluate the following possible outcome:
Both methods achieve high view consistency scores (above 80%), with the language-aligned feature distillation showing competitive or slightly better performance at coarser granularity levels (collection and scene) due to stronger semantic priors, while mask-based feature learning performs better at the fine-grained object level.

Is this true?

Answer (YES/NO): NO